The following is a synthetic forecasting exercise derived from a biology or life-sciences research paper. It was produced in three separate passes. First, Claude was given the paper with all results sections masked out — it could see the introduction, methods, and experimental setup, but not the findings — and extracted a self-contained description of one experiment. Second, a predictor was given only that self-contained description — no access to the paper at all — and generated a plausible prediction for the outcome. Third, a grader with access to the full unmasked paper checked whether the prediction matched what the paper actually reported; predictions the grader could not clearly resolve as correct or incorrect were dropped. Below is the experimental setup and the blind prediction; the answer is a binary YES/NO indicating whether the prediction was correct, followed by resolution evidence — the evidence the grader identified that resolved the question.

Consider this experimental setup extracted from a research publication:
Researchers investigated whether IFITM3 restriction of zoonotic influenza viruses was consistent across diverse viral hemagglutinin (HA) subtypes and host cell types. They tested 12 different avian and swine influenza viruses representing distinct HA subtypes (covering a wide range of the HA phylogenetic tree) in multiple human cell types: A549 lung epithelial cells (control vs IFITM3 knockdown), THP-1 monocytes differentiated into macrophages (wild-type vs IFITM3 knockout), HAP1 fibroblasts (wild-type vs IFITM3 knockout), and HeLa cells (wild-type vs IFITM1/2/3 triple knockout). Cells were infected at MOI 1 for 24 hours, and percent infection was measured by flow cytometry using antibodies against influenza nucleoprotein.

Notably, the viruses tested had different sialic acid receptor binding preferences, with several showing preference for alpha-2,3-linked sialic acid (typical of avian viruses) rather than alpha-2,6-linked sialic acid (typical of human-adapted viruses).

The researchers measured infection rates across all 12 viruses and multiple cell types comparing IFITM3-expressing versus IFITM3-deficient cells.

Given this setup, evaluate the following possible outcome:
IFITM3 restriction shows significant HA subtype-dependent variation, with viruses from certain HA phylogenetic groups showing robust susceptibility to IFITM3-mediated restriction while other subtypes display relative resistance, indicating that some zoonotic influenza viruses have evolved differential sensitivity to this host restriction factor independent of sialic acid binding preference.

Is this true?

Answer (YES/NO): NO